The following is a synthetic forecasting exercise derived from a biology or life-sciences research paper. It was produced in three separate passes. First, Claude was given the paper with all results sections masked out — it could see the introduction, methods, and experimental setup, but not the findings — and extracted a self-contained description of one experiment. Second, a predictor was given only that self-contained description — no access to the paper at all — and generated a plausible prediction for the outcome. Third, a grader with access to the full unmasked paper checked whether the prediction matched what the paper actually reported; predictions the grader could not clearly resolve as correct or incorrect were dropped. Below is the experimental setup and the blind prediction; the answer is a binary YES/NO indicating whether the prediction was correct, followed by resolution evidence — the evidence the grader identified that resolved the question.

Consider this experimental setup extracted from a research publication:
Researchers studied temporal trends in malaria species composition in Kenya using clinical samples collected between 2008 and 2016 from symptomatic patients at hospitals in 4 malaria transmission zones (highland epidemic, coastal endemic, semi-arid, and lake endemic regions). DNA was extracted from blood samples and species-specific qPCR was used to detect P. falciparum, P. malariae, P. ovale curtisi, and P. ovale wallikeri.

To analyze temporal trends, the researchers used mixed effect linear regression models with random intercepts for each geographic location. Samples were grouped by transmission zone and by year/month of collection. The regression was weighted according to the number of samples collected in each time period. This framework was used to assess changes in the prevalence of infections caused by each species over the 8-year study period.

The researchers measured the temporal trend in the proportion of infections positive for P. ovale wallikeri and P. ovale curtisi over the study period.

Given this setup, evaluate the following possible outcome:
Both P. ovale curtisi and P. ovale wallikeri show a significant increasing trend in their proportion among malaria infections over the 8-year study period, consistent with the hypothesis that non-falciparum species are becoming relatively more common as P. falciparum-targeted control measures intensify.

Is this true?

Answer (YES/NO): YES